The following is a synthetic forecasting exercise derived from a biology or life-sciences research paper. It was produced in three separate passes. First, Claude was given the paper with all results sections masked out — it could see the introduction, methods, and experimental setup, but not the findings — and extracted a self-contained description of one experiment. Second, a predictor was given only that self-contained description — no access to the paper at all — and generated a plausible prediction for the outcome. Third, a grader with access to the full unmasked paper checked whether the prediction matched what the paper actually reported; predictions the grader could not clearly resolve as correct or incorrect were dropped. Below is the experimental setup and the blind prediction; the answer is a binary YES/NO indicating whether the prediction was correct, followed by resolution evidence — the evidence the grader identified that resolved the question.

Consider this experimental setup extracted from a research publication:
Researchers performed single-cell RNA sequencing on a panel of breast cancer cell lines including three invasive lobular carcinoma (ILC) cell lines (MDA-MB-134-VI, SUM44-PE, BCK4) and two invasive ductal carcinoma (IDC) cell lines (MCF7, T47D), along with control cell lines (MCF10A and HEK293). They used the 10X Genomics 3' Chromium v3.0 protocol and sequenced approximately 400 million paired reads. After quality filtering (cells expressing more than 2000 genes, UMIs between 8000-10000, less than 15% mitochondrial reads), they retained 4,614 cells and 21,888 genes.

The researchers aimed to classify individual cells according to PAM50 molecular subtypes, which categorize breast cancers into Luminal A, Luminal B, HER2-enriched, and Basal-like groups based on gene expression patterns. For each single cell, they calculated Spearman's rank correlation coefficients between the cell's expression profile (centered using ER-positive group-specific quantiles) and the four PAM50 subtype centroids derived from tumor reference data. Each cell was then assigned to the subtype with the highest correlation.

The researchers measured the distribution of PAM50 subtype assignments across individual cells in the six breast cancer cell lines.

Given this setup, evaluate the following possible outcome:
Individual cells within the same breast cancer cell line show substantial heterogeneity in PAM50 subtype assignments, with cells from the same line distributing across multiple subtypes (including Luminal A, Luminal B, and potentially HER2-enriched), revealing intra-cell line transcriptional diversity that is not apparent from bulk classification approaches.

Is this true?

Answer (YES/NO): YES